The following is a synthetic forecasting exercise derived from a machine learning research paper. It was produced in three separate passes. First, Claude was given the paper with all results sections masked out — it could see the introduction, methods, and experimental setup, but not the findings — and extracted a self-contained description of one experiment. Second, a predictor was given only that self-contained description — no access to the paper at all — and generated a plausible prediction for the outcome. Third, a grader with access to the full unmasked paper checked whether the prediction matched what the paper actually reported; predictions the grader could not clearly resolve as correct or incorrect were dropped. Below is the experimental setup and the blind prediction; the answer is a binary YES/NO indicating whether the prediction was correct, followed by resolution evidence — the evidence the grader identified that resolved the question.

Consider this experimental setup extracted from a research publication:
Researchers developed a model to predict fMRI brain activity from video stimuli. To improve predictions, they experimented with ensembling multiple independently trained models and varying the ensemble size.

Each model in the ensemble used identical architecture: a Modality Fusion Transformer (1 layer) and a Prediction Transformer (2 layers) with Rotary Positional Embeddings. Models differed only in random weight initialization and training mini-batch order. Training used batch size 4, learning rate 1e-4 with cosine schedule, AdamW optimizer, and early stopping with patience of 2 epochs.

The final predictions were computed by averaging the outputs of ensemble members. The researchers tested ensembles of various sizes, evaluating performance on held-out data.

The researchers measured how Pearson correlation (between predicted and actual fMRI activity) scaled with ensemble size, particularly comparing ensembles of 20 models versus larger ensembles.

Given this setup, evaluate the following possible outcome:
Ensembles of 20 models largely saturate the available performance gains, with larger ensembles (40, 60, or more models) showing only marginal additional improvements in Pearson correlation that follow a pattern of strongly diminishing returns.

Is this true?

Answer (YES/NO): YES